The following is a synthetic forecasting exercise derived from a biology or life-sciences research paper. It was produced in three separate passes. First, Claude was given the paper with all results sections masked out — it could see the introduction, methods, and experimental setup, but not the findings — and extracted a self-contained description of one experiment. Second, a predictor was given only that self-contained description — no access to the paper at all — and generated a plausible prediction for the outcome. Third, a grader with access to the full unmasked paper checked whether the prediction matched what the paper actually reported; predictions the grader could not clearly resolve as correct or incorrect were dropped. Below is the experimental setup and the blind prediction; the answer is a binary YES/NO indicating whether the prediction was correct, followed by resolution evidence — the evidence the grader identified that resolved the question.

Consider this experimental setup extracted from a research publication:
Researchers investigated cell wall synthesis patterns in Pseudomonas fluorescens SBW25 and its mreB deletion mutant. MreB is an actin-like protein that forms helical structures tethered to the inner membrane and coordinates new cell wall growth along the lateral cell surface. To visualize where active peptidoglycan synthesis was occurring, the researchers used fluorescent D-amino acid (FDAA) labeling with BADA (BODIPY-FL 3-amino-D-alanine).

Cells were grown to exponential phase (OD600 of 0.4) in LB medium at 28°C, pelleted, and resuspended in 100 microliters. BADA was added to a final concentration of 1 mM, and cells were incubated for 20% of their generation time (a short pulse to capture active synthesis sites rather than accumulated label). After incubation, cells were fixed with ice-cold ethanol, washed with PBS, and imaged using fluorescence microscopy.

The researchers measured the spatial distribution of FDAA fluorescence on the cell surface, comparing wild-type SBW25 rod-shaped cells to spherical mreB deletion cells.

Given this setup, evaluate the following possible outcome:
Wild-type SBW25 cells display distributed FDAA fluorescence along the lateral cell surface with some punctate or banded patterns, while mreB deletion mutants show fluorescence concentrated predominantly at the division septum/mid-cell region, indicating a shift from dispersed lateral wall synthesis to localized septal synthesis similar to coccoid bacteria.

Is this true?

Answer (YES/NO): NO